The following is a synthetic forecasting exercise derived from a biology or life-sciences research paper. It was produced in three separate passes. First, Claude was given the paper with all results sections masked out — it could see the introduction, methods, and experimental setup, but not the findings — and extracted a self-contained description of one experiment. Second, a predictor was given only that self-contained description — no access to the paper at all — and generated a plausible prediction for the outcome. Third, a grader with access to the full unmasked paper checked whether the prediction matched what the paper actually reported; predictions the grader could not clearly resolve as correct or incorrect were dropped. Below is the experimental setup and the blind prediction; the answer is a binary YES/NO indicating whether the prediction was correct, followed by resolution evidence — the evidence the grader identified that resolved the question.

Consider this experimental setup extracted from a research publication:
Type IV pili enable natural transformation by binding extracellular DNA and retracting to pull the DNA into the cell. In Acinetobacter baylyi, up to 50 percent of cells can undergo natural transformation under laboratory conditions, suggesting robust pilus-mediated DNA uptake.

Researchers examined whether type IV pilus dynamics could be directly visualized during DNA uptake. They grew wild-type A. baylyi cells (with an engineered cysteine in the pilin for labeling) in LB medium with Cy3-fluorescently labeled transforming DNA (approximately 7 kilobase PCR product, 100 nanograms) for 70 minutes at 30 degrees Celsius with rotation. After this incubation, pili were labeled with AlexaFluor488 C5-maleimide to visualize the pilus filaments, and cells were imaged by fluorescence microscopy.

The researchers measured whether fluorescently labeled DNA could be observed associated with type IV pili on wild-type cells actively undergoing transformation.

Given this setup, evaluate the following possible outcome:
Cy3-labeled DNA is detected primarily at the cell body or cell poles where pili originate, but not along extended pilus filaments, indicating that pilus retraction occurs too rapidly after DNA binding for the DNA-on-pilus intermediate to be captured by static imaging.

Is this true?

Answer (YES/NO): NO